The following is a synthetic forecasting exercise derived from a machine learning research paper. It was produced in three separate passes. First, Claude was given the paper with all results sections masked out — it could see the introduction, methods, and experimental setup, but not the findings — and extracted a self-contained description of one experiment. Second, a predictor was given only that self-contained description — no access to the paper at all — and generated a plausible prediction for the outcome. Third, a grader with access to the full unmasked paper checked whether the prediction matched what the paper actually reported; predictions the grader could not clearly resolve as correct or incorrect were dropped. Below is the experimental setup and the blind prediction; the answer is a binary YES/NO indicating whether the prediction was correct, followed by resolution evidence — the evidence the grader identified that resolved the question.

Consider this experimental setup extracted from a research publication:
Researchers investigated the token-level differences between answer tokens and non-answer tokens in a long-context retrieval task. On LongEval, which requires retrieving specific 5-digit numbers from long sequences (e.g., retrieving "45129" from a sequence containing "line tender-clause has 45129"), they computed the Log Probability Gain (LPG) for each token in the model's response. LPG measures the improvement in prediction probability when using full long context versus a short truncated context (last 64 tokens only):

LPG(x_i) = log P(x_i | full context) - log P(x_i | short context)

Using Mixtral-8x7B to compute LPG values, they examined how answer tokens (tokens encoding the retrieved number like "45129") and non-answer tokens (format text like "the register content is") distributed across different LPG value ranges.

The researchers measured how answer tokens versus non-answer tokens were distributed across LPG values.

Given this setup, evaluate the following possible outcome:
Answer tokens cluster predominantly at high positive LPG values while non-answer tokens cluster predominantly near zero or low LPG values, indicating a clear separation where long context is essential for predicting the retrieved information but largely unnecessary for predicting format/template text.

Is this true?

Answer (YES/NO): YES